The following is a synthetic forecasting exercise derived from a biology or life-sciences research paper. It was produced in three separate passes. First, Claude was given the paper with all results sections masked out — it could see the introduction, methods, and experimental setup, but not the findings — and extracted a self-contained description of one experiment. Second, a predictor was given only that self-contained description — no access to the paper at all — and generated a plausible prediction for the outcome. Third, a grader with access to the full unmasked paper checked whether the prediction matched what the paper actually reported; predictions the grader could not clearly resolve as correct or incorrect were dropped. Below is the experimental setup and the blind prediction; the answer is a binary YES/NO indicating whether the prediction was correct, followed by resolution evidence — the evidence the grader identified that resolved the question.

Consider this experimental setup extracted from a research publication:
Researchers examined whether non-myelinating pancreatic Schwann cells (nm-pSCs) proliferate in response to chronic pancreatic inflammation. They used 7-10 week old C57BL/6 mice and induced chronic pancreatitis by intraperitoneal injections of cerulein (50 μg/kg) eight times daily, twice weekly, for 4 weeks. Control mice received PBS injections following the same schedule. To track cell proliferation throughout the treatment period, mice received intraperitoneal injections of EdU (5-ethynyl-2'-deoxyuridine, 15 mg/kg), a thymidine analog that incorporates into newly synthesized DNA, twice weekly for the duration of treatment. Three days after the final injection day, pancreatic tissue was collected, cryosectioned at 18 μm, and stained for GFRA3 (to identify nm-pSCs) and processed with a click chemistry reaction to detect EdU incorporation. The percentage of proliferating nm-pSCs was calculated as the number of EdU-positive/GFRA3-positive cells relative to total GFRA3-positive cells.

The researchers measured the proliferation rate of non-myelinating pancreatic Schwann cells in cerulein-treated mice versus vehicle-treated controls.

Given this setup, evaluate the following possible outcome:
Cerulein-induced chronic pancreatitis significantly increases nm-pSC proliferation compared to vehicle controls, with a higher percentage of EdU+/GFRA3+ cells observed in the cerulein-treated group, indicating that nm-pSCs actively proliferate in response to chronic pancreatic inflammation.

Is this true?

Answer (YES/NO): YES